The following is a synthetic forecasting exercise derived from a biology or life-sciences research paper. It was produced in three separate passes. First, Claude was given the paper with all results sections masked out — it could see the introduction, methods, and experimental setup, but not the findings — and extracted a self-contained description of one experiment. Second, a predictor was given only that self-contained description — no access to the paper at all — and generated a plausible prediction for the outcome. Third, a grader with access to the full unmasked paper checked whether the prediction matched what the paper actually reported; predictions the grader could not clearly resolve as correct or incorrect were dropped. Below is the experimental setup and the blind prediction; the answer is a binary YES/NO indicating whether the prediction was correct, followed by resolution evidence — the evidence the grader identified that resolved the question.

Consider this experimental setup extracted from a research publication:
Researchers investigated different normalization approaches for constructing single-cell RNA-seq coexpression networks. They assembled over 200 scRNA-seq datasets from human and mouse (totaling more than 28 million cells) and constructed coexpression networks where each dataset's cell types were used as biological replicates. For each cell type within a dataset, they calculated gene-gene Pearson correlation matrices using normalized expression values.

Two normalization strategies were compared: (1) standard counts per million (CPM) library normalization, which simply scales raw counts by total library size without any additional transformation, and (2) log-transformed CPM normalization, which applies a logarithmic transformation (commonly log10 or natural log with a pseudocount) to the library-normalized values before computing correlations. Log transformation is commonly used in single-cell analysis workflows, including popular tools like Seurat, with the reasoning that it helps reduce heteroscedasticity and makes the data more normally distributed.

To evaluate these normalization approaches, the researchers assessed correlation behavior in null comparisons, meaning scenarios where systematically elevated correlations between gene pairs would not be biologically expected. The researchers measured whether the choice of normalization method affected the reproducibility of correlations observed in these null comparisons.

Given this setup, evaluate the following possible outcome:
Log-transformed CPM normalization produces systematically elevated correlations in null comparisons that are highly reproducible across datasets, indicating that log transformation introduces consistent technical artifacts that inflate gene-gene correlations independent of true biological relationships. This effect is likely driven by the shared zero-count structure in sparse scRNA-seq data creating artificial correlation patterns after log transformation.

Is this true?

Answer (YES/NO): YES